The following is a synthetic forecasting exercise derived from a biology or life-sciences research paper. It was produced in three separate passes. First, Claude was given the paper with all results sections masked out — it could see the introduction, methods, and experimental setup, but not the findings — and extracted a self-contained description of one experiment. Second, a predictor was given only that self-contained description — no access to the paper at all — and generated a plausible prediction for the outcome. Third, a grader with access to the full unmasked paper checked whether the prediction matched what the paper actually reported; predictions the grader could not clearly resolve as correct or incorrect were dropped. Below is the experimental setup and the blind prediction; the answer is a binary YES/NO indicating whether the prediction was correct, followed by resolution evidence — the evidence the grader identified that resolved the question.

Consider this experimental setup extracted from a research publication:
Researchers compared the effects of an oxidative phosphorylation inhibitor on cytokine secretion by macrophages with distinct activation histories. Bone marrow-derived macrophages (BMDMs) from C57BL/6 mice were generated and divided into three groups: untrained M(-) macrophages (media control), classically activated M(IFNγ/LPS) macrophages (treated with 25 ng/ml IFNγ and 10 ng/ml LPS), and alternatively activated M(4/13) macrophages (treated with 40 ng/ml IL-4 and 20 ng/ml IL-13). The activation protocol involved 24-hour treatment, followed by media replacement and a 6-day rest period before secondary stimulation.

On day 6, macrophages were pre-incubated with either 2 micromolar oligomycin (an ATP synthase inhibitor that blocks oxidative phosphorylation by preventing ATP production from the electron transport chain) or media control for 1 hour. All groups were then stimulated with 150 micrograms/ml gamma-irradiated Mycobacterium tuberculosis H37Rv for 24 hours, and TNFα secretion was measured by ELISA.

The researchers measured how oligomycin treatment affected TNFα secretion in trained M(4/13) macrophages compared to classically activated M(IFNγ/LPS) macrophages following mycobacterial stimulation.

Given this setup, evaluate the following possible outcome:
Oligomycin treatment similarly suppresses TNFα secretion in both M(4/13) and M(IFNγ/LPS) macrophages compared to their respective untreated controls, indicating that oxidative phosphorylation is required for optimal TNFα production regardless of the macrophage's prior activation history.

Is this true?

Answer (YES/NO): NO